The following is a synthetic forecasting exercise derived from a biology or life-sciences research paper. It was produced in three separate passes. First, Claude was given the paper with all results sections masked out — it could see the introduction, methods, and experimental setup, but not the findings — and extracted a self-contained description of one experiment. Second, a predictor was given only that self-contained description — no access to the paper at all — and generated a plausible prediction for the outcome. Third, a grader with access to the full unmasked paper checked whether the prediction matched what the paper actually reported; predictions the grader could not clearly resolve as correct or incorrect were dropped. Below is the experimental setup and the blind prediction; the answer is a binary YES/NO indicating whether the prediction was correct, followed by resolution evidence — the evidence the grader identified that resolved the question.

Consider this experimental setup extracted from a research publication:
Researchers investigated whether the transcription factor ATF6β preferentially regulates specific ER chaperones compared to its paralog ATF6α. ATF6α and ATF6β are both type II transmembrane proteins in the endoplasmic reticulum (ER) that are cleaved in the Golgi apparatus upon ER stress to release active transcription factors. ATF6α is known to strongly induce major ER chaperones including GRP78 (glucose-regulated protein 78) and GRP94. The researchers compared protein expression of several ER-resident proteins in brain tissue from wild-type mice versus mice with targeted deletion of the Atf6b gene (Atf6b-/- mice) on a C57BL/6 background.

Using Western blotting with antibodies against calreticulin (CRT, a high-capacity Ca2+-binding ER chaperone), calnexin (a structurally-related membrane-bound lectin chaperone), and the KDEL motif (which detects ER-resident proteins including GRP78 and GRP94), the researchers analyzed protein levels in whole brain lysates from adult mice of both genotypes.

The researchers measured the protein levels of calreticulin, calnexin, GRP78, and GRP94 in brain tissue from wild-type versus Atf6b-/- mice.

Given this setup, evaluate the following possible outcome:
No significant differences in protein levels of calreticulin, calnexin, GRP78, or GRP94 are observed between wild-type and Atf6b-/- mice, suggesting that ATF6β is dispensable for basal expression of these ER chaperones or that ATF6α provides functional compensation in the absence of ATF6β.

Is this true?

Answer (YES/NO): NO